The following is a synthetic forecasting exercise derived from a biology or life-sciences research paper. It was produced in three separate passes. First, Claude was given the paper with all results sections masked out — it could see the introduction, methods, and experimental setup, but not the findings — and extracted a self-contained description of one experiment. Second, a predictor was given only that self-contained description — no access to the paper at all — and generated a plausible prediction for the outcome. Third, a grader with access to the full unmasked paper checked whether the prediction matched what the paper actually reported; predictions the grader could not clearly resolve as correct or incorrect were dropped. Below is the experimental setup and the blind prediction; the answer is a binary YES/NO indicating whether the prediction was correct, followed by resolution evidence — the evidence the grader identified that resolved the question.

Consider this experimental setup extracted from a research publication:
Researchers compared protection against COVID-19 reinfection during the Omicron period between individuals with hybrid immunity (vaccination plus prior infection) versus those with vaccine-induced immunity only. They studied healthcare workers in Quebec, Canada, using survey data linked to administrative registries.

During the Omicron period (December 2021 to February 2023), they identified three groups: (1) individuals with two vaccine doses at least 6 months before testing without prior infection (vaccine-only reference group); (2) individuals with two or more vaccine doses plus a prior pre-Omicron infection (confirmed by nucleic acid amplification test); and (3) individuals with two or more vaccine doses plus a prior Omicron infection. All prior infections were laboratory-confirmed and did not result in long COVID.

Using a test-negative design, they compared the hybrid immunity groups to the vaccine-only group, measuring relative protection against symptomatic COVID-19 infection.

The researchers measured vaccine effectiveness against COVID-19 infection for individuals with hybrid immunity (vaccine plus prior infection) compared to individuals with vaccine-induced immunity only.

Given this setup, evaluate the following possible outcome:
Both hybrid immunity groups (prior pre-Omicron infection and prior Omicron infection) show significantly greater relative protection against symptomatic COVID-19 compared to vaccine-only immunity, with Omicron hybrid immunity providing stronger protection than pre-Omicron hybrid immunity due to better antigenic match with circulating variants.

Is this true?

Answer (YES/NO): YES